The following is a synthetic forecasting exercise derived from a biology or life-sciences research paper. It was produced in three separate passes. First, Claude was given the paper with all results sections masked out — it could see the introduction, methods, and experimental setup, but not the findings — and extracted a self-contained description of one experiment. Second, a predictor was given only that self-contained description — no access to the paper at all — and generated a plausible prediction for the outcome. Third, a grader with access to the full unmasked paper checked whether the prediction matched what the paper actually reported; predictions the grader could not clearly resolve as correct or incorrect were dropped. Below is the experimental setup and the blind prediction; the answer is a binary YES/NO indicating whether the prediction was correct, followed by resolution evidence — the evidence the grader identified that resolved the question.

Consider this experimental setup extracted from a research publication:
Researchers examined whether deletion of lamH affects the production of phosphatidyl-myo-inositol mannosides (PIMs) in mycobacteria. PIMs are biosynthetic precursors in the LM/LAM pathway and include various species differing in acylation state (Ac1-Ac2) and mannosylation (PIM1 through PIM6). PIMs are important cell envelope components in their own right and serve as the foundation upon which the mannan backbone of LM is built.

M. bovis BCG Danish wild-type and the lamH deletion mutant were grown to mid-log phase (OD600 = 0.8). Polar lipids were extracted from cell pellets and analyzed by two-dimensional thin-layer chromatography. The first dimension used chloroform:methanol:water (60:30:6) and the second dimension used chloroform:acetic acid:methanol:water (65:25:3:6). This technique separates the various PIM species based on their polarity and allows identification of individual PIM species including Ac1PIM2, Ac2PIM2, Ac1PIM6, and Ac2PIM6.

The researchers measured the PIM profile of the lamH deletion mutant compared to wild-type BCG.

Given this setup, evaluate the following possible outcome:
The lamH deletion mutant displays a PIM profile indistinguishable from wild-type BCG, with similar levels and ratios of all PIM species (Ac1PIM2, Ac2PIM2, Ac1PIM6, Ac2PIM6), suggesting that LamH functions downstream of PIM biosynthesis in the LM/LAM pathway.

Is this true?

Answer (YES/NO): NO